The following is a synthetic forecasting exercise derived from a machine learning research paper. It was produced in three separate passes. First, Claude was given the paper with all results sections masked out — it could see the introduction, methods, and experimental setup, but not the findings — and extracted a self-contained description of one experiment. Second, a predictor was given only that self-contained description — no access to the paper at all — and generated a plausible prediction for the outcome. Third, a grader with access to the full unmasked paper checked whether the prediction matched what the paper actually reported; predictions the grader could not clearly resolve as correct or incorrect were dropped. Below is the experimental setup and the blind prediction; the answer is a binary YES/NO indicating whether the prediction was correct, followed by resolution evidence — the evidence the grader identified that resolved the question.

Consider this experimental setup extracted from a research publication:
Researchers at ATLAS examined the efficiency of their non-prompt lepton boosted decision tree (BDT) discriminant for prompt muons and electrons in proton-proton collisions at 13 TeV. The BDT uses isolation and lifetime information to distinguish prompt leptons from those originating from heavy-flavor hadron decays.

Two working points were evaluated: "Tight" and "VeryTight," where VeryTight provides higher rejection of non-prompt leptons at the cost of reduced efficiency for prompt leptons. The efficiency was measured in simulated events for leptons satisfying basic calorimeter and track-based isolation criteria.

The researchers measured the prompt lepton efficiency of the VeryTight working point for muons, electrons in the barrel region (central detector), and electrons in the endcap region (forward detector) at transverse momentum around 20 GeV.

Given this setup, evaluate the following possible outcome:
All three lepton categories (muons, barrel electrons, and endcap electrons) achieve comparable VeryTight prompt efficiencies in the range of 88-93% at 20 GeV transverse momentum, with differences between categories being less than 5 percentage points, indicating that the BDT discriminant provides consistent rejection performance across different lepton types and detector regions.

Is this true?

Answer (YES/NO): NO